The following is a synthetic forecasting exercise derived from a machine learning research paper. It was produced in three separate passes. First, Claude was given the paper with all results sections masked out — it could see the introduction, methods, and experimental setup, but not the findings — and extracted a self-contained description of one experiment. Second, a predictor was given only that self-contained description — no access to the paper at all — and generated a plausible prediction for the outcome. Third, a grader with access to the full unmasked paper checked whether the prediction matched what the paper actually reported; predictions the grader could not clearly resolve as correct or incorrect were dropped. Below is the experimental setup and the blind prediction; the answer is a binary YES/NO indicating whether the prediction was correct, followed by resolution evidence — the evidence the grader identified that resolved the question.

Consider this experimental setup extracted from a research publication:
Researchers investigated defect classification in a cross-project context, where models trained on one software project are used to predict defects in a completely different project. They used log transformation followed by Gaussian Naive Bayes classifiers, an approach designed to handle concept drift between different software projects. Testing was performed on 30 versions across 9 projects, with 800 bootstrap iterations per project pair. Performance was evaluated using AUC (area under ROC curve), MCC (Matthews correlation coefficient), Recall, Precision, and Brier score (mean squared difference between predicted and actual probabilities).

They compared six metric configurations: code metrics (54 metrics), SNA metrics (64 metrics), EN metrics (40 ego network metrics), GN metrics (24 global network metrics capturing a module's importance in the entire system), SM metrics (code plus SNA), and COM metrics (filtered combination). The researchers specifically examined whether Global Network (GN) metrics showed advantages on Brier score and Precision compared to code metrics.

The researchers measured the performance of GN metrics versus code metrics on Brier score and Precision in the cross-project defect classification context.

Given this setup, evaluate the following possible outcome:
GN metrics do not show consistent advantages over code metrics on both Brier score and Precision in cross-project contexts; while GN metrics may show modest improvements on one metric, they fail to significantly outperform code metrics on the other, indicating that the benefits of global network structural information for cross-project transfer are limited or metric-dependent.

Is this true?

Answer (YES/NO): NO